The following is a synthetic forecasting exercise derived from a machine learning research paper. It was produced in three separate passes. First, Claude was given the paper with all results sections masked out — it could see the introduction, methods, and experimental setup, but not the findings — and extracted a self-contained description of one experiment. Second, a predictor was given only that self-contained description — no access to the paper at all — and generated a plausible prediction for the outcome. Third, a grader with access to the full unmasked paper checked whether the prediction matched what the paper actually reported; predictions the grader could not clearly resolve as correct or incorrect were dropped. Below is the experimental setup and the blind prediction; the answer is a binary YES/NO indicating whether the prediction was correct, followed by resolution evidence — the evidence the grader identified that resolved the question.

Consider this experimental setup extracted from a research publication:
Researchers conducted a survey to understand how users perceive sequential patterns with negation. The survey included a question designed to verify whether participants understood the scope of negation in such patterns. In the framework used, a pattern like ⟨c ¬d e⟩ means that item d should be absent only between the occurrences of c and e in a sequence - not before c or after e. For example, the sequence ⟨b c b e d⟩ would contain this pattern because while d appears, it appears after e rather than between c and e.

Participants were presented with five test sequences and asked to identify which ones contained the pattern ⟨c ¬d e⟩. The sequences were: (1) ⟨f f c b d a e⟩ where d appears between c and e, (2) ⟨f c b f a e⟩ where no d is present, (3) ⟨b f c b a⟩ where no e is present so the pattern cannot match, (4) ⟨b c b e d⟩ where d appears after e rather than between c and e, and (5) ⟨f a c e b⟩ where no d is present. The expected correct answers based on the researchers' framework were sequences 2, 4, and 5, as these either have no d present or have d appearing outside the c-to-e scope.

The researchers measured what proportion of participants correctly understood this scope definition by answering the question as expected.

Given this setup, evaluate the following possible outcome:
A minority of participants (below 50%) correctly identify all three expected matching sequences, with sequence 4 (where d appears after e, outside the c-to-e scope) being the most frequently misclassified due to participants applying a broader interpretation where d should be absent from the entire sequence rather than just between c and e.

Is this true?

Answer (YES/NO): NO